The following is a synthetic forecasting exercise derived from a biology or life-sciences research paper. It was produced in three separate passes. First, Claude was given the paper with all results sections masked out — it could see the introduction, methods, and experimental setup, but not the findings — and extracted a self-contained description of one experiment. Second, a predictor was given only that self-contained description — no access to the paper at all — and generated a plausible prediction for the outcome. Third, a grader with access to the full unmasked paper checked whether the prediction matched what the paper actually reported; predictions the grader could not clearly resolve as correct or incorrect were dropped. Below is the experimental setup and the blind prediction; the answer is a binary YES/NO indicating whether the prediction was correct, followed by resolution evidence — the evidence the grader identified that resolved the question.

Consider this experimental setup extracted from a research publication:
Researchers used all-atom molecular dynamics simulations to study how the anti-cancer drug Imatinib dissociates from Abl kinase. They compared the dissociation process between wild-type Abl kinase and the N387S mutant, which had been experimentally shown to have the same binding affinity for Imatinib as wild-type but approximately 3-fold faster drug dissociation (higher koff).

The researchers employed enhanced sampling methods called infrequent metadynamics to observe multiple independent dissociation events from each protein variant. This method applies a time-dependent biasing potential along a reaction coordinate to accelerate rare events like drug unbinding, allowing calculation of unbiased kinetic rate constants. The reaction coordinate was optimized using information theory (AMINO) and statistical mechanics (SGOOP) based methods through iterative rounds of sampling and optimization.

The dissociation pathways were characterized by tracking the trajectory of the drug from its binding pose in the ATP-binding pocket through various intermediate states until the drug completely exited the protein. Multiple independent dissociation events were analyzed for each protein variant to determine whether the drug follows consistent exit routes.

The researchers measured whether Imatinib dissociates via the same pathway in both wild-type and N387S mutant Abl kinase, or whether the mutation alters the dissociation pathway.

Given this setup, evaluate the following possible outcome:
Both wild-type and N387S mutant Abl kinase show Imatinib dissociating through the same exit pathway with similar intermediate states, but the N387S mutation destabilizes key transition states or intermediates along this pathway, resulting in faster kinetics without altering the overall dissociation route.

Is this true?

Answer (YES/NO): NO